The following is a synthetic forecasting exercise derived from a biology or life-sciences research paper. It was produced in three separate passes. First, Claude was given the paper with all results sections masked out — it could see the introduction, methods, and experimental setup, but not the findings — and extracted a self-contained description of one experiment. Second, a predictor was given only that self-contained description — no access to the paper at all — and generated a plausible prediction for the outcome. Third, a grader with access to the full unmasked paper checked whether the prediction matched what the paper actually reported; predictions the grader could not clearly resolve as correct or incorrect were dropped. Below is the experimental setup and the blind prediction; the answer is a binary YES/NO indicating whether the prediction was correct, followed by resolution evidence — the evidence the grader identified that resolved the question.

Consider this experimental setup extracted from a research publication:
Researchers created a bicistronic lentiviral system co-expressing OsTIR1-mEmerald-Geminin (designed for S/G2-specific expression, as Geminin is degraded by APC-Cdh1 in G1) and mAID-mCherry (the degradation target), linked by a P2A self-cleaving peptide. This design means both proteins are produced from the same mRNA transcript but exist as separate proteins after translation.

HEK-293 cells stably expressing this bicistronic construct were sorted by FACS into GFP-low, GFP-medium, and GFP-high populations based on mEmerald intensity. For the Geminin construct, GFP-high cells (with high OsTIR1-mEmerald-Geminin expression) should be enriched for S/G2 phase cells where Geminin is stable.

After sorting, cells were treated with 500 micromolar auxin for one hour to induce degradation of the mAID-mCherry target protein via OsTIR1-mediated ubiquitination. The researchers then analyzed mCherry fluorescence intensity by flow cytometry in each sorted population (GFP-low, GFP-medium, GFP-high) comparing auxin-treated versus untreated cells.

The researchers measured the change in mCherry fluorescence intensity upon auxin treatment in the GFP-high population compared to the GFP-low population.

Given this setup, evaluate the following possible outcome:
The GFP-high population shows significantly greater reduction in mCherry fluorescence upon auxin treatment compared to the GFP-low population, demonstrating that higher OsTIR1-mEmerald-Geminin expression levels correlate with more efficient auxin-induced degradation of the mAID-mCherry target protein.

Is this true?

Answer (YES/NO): YES